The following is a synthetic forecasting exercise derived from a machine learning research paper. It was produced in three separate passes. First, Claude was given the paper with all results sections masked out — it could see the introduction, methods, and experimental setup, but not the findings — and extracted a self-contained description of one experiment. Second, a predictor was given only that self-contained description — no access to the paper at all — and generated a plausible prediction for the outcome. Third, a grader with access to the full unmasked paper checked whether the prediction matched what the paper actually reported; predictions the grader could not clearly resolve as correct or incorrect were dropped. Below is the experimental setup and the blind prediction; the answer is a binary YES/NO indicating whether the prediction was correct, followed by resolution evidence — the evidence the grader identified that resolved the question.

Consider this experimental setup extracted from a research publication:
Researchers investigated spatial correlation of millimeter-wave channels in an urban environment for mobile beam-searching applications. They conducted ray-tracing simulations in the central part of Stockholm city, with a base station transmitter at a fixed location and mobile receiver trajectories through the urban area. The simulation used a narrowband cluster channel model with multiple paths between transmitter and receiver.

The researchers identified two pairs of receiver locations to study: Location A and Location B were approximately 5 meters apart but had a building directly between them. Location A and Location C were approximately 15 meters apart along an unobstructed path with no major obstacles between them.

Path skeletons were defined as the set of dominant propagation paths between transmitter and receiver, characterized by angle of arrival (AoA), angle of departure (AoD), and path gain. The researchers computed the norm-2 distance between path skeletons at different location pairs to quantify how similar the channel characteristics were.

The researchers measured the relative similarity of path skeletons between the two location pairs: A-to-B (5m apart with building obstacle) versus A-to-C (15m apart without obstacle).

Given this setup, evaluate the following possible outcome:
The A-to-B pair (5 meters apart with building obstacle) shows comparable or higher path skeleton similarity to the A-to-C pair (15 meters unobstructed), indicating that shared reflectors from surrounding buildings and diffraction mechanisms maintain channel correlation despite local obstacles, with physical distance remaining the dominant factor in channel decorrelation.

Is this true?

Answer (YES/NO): NO